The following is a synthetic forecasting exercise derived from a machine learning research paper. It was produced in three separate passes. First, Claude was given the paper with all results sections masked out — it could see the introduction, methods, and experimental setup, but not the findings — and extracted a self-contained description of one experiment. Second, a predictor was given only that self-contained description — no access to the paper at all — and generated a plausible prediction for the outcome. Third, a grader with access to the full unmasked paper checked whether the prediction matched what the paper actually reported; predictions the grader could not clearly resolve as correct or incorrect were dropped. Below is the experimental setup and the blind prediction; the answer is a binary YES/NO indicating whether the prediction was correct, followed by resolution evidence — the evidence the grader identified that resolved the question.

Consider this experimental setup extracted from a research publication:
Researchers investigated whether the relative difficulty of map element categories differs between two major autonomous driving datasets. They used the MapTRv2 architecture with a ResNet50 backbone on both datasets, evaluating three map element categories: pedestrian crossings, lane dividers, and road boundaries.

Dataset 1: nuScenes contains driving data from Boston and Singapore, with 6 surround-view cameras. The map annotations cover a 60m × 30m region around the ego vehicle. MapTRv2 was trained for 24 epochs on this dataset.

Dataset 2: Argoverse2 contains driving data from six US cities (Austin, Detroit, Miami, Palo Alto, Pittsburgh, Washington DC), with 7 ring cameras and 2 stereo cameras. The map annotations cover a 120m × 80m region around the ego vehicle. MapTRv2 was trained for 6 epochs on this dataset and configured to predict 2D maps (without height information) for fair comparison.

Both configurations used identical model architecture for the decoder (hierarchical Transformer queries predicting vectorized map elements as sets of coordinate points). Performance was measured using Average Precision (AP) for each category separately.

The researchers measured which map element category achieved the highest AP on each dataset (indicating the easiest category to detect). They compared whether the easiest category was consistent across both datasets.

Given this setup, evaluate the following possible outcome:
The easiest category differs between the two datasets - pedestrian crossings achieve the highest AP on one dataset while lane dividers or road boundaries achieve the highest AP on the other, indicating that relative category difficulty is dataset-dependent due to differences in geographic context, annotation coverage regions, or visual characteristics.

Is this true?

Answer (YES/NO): NO